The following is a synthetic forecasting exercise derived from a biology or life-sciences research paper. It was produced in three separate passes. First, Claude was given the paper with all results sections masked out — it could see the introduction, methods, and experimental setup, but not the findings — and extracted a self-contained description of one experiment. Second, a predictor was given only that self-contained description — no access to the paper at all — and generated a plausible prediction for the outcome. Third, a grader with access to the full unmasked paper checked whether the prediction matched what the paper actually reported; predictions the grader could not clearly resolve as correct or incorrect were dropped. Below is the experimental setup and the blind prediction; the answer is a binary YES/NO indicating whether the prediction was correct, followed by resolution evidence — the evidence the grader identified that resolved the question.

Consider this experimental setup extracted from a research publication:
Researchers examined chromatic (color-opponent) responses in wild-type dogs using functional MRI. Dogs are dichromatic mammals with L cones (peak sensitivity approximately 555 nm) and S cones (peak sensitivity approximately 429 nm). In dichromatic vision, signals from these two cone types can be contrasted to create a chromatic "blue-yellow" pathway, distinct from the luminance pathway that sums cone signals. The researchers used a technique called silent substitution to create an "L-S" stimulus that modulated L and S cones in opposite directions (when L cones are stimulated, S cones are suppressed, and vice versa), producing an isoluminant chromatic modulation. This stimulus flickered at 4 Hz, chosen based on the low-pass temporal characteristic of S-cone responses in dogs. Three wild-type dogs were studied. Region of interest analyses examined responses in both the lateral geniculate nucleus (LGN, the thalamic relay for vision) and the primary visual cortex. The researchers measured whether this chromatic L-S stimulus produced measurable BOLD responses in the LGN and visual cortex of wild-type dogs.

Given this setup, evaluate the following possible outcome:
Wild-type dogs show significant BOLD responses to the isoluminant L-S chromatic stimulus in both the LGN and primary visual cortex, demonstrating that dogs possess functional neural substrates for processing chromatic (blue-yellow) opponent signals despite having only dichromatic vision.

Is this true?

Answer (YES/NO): NO